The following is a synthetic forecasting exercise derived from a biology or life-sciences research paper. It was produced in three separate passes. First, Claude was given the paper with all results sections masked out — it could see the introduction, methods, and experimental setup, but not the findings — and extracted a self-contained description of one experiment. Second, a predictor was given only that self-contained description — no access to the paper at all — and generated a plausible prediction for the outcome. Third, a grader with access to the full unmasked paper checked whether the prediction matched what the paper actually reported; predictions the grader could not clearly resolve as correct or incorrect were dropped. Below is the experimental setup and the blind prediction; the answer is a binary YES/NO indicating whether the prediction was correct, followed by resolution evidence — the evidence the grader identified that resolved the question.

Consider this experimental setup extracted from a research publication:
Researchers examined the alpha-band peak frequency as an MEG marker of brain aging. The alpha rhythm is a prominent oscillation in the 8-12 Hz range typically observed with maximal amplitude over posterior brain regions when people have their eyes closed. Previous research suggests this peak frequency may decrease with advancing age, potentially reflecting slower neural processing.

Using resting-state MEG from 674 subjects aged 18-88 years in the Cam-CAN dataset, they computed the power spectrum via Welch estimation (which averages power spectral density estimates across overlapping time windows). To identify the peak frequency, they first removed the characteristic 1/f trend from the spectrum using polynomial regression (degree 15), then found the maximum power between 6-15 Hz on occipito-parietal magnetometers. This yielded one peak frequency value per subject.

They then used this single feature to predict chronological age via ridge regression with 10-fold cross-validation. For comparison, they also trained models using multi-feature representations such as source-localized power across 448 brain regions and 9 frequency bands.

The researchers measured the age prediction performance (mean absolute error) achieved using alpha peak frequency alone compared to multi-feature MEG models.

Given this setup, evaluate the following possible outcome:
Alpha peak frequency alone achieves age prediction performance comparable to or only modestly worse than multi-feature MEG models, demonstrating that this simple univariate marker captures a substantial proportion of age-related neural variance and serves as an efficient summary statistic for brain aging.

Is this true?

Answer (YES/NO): NO